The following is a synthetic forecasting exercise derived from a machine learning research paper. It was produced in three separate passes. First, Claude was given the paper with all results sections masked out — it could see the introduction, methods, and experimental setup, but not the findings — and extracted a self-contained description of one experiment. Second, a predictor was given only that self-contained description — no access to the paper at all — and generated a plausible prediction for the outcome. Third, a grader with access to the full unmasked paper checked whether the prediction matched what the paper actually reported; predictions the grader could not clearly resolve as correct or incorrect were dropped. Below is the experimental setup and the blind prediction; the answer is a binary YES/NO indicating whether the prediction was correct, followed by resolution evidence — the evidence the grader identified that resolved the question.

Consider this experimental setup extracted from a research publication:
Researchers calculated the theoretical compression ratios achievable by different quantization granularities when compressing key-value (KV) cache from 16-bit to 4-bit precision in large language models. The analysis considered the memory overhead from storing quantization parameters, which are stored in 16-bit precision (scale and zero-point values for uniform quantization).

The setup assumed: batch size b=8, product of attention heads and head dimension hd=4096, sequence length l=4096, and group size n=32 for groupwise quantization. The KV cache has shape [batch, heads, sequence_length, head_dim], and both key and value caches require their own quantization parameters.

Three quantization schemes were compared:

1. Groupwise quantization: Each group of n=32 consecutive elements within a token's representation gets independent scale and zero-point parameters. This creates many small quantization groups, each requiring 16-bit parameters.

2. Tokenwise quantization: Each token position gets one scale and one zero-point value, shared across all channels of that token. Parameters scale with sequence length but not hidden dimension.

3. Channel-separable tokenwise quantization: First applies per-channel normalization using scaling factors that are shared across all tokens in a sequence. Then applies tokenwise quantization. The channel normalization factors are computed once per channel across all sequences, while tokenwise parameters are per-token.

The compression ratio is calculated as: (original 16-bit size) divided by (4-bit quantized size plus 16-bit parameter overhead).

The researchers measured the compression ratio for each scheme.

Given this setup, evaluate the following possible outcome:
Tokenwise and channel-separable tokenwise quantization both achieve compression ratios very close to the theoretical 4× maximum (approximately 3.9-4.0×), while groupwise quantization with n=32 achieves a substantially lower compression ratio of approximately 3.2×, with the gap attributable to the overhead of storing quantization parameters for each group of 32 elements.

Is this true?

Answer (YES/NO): YES